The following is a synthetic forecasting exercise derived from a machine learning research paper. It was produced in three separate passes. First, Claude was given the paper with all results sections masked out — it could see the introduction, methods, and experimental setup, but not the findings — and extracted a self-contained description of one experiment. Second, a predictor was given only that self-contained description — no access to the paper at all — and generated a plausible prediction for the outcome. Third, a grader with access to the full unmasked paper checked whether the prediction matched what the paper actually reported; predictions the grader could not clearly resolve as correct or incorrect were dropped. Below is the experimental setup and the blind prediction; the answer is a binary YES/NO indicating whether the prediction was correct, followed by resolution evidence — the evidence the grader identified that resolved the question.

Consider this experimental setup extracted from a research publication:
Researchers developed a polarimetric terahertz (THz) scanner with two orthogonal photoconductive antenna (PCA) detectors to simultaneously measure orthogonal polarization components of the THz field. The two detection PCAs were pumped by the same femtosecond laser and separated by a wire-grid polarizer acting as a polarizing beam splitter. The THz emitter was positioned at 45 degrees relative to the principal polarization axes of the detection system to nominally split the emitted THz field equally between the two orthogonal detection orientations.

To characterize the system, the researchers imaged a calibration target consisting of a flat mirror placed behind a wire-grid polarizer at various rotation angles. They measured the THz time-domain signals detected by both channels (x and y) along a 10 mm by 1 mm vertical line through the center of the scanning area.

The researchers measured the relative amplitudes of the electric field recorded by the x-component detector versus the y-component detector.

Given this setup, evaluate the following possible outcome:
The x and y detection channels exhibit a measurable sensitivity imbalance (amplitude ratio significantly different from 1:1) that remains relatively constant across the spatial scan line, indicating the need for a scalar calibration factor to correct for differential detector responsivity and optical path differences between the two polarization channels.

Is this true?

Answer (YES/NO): NO